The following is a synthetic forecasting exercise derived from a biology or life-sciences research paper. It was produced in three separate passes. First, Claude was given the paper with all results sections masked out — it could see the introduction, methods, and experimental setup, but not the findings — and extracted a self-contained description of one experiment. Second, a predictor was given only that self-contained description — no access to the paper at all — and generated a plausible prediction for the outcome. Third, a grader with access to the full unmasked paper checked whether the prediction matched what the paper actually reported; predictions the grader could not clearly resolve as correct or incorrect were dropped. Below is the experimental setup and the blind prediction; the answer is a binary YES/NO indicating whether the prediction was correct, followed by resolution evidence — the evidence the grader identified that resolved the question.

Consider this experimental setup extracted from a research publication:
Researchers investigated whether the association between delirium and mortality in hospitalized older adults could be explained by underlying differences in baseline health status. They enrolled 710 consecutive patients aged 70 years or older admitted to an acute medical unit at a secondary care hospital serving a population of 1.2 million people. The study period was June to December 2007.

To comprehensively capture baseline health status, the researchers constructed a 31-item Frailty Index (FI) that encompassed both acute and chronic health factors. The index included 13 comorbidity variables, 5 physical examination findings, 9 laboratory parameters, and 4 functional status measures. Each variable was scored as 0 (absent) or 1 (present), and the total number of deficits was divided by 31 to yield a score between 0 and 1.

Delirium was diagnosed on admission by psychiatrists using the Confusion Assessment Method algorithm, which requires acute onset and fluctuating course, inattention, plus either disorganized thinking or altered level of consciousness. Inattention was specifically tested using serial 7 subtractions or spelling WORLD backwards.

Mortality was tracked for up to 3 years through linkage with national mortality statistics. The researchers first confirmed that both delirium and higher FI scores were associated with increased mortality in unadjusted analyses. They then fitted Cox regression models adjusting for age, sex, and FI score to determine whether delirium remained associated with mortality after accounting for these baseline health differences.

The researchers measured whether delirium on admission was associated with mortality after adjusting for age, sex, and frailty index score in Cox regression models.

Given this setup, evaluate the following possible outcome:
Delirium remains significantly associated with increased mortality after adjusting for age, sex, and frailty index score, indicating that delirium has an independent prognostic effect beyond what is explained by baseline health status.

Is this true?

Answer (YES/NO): YES